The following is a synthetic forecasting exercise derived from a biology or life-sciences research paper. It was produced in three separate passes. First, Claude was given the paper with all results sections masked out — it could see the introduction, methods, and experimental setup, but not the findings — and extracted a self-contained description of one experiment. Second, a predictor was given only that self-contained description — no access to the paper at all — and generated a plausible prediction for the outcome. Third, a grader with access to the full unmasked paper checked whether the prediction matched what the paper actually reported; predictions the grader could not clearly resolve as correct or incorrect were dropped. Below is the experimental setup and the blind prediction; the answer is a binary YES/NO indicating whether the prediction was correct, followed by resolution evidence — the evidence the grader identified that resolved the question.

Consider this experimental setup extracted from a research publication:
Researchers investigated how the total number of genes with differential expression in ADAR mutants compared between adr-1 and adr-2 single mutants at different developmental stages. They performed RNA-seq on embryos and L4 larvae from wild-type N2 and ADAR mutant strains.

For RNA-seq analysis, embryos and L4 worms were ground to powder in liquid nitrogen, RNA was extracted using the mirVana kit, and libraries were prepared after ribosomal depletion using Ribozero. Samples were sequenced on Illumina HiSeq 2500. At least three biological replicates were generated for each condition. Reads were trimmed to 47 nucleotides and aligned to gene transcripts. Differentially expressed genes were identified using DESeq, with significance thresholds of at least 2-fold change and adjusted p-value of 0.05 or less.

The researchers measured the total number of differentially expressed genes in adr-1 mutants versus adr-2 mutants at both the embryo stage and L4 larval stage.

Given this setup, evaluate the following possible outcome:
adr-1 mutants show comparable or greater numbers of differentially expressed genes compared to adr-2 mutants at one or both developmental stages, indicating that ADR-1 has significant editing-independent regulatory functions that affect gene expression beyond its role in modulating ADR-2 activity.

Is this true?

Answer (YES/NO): NO